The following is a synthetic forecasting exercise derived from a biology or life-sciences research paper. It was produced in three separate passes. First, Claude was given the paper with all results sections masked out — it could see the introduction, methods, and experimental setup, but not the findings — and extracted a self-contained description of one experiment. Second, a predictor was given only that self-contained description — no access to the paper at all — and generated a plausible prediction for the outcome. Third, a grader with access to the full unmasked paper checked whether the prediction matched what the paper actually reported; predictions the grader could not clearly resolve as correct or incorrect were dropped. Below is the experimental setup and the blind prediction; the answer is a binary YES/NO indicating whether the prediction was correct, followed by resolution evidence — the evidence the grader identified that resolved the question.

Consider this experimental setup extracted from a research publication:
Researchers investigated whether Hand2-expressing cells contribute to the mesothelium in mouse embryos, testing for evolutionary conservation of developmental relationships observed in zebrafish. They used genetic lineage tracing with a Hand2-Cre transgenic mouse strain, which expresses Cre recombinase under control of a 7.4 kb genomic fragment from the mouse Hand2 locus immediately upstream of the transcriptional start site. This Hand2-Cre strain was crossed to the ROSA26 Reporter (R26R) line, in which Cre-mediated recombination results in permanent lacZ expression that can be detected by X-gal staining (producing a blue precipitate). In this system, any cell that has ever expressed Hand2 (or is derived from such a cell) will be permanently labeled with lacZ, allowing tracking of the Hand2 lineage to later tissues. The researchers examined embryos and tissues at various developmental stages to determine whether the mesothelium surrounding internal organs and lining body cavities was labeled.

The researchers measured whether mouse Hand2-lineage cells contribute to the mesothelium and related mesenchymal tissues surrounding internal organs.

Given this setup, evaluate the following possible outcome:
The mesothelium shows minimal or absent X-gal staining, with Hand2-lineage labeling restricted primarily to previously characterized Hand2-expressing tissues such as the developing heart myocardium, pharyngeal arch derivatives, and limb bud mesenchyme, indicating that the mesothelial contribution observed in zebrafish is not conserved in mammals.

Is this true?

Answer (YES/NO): NO